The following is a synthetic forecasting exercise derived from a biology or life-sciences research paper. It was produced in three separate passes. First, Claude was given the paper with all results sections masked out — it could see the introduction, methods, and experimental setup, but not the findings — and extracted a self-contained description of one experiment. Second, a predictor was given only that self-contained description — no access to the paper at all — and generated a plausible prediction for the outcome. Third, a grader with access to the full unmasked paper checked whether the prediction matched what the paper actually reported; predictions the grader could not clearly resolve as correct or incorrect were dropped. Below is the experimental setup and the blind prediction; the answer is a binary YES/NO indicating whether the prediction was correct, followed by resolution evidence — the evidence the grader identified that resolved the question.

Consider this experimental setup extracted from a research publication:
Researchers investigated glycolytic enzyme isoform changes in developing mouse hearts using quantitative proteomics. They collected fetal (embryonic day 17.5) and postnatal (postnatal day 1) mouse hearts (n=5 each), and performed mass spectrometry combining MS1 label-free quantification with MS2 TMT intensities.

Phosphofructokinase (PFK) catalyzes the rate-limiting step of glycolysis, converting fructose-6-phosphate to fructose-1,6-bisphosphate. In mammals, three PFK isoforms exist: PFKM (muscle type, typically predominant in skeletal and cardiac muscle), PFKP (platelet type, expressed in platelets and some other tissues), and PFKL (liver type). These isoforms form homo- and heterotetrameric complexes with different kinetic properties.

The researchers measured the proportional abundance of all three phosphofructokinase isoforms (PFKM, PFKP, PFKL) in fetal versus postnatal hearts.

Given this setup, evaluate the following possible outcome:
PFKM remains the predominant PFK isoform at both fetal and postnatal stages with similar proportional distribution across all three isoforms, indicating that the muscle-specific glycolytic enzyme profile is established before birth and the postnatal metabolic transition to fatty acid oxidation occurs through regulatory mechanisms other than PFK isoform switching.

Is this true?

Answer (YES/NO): NO